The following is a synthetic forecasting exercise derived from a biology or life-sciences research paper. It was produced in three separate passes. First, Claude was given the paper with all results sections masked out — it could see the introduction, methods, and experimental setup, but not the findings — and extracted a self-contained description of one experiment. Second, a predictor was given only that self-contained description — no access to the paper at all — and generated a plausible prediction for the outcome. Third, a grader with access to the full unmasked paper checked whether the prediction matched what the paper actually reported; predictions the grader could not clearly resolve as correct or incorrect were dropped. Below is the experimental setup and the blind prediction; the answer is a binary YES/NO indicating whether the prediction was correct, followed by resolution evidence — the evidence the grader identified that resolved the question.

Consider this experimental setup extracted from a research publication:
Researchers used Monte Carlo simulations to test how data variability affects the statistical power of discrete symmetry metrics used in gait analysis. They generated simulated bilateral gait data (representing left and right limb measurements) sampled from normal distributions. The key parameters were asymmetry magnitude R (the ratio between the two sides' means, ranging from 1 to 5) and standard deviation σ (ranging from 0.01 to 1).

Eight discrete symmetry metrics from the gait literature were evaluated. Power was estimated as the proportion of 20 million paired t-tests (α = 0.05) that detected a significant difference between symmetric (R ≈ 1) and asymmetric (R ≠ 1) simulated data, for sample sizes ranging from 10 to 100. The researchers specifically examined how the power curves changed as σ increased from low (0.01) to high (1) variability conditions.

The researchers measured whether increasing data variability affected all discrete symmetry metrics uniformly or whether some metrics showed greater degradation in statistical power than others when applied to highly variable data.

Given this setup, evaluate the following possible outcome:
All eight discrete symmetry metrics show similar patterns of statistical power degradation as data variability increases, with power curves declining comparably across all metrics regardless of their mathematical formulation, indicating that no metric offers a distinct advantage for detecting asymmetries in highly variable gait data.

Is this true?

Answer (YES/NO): NO